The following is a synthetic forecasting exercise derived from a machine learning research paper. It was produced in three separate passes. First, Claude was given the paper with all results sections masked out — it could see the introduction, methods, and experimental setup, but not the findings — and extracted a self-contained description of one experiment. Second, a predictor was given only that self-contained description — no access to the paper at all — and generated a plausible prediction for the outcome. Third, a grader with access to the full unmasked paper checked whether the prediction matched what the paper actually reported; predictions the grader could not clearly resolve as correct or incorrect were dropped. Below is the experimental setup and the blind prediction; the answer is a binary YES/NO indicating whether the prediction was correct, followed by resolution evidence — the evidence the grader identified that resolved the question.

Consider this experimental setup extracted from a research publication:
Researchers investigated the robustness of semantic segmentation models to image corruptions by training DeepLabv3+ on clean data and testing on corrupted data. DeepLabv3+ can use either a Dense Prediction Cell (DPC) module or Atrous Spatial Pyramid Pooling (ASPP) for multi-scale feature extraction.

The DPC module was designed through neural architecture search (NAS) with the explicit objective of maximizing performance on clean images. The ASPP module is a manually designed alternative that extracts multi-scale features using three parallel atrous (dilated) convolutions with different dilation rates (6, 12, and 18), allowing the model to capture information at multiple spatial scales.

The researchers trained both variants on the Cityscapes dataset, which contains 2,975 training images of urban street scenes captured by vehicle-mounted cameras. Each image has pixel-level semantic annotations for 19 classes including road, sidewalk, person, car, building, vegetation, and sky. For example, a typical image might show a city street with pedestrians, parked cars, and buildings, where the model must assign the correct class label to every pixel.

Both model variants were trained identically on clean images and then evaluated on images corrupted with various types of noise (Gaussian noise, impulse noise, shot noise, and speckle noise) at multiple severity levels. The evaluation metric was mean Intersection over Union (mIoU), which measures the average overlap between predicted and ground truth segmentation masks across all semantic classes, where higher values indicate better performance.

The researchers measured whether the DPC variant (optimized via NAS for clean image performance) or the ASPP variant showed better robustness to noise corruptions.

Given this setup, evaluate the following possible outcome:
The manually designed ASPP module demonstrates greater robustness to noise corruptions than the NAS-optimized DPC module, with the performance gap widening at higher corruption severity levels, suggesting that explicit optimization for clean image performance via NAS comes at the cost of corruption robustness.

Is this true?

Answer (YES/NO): NO